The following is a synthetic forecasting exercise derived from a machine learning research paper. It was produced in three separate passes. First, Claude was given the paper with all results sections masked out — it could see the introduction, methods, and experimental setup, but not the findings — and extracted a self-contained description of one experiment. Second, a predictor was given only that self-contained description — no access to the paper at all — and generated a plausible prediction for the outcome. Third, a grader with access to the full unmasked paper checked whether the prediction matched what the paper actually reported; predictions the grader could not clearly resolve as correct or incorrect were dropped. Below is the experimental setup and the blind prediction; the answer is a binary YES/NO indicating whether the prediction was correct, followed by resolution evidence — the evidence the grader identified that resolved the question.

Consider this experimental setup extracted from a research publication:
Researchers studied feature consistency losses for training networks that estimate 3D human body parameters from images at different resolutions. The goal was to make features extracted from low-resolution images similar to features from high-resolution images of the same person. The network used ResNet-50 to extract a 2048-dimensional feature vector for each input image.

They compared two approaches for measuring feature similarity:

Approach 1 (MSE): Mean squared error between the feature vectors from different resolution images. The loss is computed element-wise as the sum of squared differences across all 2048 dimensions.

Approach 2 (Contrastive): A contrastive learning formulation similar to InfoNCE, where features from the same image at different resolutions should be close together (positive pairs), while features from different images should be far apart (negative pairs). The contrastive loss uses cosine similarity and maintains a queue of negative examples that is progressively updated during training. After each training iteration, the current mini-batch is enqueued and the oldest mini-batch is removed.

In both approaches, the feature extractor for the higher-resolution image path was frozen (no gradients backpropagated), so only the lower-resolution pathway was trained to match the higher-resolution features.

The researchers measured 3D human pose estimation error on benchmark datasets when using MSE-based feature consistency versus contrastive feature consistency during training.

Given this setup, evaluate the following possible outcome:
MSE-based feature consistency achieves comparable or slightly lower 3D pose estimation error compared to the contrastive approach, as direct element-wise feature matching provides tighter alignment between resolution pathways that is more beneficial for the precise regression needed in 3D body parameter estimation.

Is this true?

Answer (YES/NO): NO